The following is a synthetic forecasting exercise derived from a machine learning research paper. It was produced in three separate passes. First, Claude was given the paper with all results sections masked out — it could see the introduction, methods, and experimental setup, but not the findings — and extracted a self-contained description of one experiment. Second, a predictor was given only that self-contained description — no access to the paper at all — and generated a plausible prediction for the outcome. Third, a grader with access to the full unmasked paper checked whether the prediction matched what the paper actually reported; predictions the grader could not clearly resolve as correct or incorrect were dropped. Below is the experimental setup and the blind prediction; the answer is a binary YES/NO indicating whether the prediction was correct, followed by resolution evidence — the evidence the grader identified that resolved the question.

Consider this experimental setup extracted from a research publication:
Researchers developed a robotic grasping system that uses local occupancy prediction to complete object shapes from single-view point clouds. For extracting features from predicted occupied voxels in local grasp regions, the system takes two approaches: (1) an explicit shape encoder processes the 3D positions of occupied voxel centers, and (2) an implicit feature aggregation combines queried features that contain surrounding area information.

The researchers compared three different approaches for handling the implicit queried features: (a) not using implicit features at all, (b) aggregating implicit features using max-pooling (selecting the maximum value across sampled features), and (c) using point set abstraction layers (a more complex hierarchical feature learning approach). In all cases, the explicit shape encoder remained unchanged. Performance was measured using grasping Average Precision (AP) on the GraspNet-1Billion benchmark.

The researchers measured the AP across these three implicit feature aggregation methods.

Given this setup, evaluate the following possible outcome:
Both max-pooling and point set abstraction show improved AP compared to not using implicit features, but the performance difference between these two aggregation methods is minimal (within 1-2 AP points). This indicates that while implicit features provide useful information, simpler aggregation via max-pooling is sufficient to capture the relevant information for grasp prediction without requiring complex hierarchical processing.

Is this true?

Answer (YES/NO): YES